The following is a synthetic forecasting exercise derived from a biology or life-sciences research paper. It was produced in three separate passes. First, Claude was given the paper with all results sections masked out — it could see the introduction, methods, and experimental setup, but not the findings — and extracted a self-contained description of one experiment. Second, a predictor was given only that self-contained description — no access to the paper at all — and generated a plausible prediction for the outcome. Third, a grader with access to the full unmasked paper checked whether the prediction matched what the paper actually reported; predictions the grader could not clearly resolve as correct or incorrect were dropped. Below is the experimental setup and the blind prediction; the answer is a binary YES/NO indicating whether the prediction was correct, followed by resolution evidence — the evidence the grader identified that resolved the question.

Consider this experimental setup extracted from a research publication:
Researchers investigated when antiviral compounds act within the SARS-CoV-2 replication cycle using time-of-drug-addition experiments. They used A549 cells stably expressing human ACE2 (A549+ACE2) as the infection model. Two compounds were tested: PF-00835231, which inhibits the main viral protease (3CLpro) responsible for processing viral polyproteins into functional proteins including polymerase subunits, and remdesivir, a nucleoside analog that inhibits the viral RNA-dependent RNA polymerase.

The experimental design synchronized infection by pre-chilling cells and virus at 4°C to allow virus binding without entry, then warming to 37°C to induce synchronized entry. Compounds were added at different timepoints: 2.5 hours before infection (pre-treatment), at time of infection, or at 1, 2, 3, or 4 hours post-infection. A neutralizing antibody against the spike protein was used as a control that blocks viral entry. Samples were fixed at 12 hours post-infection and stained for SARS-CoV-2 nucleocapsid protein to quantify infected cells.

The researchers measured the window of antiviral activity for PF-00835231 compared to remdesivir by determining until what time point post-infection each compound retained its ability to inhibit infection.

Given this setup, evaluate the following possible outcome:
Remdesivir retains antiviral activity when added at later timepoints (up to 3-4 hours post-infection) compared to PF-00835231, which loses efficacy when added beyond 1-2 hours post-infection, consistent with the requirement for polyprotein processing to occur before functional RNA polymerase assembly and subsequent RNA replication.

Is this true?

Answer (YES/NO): NO